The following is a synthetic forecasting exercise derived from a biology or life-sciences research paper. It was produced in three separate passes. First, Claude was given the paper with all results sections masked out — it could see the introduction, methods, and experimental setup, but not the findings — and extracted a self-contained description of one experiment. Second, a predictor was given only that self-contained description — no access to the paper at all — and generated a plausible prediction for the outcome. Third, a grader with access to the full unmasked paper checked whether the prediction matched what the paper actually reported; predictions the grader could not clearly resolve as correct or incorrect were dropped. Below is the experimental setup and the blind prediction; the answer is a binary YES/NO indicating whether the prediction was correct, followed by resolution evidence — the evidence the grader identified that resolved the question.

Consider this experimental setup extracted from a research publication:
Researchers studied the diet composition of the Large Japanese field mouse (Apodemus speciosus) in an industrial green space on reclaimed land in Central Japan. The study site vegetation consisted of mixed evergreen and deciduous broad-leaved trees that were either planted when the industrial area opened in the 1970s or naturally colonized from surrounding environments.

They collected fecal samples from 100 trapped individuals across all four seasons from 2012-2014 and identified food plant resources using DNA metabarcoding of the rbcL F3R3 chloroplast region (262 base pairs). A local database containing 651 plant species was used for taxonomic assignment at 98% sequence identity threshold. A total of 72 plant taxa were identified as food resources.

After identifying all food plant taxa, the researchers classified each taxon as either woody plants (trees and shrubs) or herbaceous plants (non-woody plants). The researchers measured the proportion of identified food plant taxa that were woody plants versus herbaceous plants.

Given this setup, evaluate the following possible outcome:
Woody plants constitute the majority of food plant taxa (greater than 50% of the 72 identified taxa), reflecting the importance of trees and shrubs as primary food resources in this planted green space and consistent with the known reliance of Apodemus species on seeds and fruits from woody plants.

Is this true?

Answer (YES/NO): YES